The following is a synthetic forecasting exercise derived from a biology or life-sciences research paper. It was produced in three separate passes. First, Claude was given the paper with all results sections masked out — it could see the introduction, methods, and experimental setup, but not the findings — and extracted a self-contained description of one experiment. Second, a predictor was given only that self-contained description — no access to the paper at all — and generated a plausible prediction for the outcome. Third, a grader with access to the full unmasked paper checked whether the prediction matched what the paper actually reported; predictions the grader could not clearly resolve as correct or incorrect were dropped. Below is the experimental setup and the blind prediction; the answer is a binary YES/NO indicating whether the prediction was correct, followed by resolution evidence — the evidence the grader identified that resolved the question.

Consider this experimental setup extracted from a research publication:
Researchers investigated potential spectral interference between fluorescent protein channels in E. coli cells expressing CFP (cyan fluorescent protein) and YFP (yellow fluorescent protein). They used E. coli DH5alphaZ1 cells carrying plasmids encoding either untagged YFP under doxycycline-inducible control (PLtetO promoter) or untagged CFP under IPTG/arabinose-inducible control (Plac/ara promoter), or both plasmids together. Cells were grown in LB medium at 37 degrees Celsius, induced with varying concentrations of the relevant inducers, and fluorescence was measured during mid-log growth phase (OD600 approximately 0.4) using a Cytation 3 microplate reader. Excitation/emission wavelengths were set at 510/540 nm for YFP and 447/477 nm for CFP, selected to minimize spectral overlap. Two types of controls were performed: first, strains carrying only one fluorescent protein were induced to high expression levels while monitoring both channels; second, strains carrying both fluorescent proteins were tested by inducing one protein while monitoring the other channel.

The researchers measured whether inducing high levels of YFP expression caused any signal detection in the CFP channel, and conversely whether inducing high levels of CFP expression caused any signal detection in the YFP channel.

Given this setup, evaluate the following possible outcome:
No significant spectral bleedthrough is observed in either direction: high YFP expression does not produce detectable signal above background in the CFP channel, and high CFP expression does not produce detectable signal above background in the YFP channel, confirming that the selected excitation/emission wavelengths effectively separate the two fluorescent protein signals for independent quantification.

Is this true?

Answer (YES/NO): YES